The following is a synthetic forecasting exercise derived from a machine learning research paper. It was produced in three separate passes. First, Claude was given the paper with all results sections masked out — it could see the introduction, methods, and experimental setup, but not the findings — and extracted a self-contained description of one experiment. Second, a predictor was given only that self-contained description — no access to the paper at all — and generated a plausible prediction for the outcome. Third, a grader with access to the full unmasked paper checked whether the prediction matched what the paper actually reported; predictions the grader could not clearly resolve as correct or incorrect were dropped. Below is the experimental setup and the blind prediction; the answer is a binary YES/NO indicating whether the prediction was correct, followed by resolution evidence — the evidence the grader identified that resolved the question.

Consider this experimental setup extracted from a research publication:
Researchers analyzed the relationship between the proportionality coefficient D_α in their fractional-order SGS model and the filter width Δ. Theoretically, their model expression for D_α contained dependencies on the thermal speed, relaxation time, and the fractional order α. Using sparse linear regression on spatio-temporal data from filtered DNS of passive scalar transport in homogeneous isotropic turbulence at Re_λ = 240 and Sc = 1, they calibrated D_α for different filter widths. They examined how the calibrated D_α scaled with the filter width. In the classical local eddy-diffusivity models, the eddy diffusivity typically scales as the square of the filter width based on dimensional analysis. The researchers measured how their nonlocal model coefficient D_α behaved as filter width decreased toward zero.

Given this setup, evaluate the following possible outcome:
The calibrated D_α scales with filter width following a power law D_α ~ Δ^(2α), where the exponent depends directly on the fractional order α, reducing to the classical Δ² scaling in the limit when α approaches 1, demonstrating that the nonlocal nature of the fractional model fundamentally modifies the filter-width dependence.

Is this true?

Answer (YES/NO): YES